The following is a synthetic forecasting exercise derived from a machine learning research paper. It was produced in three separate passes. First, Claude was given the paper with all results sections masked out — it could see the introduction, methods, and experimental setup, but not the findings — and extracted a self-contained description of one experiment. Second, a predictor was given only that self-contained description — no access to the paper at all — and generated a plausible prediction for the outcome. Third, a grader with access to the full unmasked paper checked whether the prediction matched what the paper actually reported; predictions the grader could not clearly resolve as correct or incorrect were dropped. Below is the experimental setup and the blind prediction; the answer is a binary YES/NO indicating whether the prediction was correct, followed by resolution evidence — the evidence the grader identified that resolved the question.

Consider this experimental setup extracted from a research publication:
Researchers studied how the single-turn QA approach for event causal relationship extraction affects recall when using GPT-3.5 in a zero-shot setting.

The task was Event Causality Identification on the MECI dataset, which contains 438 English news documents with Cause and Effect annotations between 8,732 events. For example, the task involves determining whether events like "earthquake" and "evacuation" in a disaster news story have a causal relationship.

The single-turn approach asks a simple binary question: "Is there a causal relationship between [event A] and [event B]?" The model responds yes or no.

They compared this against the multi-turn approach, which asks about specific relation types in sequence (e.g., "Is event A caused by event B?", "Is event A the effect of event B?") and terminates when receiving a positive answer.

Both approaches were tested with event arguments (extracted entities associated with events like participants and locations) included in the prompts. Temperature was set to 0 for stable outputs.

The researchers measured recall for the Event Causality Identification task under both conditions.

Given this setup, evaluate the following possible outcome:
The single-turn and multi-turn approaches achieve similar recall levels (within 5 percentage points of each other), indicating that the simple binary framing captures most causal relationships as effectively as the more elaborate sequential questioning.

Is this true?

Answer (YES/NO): NO